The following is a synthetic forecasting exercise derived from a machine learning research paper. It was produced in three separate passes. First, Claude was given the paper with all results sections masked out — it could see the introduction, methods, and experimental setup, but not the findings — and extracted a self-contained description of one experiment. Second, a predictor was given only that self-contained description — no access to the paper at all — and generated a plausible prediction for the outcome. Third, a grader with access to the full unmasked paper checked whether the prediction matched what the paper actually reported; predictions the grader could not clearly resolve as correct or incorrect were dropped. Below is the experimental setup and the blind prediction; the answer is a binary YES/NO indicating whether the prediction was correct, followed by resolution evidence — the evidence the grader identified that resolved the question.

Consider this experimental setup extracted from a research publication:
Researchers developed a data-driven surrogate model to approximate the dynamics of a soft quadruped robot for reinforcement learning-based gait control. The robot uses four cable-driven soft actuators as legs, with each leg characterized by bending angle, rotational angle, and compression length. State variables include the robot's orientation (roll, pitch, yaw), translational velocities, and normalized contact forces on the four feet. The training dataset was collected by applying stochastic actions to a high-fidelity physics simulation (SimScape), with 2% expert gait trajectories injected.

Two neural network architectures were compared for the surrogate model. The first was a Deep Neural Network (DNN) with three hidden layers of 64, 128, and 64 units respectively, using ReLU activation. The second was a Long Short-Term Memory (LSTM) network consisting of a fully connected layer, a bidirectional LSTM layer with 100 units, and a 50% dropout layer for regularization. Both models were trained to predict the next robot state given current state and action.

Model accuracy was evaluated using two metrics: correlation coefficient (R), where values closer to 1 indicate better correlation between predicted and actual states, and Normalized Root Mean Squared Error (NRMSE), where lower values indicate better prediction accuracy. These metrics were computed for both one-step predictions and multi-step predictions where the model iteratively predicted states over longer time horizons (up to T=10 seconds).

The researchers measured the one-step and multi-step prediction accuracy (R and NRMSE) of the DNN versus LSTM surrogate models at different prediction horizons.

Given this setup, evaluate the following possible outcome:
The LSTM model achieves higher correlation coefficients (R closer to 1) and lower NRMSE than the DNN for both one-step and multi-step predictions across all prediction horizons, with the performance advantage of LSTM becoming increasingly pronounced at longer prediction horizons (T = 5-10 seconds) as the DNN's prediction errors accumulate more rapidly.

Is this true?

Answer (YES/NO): NO